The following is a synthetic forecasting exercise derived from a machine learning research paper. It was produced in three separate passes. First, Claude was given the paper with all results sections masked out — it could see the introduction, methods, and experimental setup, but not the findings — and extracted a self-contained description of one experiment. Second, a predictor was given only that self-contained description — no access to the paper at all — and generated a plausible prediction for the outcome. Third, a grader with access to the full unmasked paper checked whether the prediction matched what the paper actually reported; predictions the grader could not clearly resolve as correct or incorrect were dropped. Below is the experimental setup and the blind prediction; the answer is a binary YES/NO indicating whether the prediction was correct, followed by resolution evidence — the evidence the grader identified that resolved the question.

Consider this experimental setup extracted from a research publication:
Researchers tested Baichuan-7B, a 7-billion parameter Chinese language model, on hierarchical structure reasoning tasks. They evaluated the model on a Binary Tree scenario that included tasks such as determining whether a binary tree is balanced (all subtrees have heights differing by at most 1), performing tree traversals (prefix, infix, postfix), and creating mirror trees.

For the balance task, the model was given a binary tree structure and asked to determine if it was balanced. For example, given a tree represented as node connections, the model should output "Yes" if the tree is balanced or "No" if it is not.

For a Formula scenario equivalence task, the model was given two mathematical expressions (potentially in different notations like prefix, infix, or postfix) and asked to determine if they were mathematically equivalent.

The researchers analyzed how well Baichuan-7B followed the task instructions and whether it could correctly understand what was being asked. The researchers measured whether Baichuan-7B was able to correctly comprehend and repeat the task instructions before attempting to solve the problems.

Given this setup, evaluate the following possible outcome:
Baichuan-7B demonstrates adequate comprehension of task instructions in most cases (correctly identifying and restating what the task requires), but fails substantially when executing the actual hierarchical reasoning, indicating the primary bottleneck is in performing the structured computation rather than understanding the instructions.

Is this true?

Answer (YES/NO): NO